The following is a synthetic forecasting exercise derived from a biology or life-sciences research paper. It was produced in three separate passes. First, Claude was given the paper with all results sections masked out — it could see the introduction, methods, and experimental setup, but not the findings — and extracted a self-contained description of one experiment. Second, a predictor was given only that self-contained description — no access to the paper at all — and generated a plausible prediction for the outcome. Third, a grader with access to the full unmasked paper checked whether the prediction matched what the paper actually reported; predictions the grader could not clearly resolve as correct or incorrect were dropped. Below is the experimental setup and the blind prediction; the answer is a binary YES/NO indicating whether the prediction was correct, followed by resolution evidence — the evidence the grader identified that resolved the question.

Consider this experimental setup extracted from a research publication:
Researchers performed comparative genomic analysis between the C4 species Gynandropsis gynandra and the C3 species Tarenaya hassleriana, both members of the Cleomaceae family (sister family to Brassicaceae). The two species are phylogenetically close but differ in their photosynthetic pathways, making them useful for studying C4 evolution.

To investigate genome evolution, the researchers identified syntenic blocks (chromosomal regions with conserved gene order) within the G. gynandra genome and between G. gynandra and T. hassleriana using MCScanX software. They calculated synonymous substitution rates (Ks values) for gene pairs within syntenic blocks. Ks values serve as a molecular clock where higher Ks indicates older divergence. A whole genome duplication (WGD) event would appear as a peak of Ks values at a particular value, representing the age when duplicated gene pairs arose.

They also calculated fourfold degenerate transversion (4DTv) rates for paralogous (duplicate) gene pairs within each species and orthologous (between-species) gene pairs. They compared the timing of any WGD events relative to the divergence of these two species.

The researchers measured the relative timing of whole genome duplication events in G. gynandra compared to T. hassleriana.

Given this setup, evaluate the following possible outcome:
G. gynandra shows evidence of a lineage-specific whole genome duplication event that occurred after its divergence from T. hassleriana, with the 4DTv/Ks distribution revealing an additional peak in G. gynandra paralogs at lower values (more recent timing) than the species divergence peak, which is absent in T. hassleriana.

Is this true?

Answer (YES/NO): YES